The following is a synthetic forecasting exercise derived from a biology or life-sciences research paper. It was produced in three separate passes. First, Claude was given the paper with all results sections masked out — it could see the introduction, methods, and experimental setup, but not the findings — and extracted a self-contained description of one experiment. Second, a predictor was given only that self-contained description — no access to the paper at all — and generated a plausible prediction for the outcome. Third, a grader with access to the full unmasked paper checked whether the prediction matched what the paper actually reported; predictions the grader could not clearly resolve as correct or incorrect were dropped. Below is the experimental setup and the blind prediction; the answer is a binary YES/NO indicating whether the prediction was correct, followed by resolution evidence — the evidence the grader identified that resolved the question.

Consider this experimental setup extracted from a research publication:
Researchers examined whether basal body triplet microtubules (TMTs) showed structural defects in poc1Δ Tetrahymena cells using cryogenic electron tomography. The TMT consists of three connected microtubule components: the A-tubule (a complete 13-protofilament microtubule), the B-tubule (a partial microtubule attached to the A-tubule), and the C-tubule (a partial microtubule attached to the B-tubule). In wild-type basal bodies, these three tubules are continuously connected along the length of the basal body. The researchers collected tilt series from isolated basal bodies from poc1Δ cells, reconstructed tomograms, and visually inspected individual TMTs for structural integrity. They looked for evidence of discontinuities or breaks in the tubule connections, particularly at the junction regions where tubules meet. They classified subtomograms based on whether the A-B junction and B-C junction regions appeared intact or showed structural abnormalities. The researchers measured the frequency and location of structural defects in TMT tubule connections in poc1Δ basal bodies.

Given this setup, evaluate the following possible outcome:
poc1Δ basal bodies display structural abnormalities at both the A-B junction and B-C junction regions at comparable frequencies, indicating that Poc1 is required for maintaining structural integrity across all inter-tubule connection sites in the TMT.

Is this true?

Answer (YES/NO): NO